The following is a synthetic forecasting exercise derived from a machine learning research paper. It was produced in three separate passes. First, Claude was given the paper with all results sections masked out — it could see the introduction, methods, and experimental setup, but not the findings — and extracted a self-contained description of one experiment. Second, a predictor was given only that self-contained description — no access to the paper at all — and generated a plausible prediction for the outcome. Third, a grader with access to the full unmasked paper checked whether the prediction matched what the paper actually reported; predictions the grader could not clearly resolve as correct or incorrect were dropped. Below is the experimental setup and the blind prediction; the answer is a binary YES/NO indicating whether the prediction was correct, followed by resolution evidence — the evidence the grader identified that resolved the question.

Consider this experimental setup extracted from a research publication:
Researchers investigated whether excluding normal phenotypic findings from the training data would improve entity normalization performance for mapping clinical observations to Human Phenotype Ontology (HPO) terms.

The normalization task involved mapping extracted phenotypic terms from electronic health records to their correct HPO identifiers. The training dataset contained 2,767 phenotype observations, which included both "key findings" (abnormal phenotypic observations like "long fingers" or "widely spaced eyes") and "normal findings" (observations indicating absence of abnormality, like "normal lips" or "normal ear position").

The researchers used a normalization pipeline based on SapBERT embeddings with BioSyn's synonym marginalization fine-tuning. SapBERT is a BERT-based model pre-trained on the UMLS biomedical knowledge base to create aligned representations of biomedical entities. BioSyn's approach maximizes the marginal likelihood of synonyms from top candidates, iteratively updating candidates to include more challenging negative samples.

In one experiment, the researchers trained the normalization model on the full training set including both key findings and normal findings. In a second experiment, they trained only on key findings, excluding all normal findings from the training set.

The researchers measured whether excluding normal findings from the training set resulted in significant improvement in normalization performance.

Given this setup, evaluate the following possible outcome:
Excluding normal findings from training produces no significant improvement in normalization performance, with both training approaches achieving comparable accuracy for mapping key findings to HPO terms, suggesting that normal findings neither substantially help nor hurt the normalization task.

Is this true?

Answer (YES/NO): YES